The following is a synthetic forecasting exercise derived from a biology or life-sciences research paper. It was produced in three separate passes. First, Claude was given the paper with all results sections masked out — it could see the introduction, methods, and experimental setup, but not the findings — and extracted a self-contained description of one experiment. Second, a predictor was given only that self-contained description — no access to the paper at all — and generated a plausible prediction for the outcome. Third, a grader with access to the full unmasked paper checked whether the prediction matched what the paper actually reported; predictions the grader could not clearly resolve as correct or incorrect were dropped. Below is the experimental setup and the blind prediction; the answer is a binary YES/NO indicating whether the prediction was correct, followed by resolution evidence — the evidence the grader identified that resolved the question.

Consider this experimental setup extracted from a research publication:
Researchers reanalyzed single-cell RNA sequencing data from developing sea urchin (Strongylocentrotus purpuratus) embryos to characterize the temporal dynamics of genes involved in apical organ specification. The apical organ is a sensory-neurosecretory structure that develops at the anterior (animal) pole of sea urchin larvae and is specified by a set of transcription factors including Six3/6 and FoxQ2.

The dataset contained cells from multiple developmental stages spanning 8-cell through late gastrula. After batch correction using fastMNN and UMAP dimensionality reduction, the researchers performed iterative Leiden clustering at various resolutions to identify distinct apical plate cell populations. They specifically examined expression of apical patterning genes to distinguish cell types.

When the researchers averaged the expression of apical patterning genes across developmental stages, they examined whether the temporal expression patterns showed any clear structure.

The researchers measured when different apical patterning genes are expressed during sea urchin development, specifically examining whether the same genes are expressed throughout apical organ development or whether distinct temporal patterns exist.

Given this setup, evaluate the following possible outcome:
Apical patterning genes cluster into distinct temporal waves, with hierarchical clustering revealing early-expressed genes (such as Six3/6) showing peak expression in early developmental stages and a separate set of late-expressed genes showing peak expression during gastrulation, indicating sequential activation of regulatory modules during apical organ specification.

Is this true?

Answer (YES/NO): YES